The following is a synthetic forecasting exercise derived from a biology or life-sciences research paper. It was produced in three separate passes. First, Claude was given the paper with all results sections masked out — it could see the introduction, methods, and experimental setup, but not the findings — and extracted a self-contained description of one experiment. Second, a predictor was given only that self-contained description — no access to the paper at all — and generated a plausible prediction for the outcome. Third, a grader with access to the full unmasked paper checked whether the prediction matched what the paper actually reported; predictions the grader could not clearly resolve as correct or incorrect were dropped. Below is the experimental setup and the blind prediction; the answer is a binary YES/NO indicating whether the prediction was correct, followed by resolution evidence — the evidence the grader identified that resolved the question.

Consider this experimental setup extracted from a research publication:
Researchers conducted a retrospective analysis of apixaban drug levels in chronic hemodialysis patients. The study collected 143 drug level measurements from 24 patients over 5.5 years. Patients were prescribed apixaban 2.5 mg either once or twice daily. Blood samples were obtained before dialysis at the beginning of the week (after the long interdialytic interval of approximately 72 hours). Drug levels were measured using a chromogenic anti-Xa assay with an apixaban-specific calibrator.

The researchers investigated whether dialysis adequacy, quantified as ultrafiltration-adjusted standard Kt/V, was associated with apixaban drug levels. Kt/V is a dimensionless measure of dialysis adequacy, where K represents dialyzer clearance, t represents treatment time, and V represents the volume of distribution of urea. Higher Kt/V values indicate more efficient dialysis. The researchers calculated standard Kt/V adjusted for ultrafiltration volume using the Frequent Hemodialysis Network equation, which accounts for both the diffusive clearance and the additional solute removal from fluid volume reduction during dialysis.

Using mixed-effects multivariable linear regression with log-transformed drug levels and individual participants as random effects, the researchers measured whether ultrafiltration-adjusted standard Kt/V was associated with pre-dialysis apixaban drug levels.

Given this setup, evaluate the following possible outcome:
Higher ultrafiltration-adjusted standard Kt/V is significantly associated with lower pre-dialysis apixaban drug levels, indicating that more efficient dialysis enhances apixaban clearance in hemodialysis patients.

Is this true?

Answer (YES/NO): NO